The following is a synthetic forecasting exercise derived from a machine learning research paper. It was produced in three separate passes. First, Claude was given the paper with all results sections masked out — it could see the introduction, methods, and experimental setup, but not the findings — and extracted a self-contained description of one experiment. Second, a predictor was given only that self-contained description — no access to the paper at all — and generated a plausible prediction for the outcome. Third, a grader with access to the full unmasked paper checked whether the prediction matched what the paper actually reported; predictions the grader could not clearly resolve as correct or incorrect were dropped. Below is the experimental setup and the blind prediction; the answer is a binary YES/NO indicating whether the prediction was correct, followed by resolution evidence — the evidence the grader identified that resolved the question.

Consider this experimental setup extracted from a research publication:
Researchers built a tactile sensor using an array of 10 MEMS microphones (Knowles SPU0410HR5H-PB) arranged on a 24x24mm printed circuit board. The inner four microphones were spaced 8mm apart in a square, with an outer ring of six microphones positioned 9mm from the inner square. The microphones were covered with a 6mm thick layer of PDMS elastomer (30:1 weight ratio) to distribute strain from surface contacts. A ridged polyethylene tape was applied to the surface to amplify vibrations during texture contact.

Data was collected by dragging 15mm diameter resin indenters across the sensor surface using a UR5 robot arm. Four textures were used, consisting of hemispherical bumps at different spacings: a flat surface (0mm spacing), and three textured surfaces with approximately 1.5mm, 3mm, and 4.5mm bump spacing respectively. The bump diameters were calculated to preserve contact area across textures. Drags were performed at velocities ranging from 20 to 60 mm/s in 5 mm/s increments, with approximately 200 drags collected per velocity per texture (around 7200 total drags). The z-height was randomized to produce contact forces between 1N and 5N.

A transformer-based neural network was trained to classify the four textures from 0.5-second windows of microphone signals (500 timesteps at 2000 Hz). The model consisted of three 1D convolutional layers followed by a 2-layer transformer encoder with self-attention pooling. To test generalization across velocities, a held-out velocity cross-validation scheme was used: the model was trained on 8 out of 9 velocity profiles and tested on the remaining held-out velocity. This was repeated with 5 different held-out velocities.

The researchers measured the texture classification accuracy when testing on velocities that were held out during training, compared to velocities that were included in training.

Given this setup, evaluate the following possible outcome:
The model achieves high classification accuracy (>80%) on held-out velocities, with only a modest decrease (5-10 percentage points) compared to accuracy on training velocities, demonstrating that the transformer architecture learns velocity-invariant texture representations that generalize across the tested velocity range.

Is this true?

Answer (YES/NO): NO